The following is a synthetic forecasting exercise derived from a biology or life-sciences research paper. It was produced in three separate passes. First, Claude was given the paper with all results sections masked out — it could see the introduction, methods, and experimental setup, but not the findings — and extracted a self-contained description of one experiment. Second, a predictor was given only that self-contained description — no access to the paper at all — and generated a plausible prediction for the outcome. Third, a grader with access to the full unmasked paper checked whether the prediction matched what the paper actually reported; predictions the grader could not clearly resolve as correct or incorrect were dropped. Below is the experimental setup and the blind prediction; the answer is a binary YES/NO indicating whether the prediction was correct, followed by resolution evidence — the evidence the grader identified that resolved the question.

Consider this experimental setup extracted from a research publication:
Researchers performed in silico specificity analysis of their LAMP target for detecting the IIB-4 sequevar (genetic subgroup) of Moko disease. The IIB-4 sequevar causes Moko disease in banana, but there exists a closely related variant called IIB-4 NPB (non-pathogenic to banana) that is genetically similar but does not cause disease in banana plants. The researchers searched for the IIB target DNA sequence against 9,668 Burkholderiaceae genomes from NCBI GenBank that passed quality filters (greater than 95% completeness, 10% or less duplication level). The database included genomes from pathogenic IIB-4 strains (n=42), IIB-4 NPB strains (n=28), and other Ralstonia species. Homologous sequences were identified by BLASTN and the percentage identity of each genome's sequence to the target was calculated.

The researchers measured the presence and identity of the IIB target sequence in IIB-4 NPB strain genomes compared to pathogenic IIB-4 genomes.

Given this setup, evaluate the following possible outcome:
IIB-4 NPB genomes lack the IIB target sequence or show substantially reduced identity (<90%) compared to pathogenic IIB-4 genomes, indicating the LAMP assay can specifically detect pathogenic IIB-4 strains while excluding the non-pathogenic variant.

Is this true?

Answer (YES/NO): YES